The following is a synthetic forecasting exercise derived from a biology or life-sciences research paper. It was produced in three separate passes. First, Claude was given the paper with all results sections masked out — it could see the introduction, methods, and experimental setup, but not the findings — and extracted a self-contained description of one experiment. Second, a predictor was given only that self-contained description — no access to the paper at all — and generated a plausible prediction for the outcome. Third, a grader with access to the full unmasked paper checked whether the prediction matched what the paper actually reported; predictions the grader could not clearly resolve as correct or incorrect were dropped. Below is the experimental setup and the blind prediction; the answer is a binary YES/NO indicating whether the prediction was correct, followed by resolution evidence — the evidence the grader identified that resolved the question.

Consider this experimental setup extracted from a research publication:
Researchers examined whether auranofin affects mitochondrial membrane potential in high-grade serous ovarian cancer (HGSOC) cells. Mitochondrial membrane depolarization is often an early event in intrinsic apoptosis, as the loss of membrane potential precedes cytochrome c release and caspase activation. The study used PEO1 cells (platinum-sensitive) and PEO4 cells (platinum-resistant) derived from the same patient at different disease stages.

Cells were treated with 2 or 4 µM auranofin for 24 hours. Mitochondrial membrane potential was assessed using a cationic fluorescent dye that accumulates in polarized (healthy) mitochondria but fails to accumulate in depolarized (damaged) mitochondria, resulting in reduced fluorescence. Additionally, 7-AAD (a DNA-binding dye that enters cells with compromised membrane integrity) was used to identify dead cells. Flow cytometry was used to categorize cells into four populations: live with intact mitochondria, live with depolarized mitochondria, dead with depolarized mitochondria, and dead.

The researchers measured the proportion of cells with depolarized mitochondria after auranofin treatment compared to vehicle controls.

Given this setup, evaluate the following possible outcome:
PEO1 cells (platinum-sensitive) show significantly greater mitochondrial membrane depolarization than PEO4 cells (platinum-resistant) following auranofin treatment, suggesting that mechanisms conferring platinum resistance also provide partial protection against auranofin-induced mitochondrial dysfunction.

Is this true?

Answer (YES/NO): NO